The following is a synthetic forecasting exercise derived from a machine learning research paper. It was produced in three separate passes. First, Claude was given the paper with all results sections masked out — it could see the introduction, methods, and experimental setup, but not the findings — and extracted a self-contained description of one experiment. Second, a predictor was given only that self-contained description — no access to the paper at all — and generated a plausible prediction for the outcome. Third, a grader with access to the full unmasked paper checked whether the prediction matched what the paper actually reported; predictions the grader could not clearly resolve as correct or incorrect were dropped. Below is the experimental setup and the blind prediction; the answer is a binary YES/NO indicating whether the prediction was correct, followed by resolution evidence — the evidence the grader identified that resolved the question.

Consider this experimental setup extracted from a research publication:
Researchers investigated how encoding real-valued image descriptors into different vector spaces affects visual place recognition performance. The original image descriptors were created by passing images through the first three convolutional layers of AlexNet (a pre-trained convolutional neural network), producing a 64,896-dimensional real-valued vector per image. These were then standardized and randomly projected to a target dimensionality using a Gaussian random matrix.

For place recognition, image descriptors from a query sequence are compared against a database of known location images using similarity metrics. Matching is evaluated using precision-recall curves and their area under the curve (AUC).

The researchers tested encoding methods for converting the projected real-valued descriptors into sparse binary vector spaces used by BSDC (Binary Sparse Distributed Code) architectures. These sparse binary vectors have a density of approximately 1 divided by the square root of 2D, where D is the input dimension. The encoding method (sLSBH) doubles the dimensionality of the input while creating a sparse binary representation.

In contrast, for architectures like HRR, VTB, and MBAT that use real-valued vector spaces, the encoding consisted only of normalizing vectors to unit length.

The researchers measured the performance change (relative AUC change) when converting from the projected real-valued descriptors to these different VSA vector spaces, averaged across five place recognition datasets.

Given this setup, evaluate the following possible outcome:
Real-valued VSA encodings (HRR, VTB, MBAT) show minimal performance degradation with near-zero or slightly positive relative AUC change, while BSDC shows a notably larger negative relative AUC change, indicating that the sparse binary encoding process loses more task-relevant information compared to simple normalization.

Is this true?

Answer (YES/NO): YES